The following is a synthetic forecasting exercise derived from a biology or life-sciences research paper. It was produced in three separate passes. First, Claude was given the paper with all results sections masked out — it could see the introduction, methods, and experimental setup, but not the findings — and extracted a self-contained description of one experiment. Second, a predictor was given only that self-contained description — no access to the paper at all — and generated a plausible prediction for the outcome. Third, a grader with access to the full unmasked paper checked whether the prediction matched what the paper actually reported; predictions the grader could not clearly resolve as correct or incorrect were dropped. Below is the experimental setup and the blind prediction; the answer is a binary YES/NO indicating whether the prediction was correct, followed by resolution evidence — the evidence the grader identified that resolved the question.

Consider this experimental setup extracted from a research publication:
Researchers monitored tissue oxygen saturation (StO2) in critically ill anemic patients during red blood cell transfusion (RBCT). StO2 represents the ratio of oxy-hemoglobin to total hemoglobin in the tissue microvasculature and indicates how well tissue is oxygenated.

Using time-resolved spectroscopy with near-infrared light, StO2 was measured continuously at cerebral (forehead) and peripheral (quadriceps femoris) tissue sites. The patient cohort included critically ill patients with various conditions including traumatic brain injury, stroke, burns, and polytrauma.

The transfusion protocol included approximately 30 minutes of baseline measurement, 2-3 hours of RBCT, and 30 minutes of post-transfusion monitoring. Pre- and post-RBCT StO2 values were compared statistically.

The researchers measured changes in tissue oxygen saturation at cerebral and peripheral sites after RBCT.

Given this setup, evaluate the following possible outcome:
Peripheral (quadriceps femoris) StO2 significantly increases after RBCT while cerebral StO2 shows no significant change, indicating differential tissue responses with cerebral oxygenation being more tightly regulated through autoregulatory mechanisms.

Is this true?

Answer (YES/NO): NO